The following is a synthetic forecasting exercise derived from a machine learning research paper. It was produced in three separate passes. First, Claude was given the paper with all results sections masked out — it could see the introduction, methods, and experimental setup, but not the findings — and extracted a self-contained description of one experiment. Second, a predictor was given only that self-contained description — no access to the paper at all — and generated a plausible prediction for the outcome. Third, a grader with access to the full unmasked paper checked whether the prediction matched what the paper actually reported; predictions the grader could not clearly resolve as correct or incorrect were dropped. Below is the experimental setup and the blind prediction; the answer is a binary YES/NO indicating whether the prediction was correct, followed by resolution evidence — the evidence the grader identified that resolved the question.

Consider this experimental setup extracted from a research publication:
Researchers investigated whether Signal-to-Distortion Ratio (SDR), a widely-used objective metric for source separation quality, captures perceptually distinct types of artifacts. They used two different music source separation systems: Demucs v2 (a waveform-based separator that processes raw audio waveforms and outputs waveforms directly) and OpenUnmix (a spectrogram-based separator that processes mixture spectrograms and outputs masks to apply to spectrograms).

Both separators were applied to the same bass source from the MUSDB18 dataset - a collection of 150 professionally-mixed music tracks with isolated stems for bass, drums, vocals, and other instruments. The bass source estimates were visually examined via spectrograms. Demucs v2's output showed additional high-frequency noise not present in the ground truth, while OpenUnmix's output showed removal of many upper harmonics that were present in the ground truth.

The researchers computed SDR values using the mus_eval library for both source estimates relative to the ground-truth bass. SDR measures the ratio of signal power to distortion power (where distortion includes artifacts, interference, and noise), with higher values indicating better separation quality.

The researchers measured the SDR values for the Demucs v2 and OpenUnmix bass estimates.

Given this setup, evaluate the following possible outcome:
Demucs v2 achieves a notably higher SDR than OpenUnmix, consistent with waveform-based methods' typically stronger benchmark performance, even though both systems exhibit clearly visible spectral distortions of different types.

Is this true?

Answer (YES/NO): NO